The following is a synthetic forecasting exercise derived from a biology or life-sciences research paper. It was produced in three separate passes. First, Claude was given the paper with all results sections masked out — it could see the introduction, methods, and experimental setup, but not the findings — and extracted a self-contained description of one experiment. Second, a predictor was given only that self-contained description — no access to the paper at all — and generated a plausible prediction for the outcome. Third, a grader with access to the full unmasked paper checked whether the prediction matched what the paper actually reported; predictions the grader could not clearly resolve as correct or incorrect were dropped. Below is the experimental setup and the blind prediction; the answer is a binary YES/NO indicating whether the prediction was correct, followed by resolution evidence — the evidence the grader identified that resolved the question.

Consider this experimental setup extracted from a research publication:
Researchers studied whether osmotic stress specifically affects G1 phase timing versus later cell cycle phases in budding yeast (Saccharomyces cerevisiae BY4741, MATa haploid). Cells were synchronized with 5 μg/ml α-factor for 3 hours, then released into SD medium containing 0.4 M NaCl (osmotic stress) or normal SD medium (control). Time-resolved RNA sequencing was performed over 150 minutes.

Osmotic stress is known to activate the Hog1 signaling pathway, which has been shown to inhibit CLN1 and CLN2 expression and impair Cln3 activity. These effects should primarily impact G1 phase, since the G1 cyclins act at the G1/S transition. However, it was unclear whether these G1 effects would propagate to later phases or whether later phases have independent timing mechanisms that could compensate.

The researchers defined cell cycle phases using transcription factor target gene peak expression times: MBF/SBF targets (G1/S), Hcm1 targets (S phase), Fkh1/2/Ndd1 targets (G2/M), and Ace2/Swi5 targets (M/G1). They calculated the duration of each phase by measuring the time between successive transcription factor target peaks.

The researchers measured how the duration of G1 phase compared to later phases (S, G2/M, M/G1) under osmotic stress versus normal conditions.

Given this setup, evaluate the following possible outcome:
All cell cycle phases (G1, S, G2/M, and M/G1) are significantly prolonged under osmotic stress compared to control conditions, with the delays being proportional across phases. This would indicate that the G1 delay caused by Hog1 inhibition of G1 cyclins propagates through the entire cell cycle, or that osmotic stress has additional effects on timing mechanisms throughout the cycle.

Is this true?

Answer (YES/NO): NO